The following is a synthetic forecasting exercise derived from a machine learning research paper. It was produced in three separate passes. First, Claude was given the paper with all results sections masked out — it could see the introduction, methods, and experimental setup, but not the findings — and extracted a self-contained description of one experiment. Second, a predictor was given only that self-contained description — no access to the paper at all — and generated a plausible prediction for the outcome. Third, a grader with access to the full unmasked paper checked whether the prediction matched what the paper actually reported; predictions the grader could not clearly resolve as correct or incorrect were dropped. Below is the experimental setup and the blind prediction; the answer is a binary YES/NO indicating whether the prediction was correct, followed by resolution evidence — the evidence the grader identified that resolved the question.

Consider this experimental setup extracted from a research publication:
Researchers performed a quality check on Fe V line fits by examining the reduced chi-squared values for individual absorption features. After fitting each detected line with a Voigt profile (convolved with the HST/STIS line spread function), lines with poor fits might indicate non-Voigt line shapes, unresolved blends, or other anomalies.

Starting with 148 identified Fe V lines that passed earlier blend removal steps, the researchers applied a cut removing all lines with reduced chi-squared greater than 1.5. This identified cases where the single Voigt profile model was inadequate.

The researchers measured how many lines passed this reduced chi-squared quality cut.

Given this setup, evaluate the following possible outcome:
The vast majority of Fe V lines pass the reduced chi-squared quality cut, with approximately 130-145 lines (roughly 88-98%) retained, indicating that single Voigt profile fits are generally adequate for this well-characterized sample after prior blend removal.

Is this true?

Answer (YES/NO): YES